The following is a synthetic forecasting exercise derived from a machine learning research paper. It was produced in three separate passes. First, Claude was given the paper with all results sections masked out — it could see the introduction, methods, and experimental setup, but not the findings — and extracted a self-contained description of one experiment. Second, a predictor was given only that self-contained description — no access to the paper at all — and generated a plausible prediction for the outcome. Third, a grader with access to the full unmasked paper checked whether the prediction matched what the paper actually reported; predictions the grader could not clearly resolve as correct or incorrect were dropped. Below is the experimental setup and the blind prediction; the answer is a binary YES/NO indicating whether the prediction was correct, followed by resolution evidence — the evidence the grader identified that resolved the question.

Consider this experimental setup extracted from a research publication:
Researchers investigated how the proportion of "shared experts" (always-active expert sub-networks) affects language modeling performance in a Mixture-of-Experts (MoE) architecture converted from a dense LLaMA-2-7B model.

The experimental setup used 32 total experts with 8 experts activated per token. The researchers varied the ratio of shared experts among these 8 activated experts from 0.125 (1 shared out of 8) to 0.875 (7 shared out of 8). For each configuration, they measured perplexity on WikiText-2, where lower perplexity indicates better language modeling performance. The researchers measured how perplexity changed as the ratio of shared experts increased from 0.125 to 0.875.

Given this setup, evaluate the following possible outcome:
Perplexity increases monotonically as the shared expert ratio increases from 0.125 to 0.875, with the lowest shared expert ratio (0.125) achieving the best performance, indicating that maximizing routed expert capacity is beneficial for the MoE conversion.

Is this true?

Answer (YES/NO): NO